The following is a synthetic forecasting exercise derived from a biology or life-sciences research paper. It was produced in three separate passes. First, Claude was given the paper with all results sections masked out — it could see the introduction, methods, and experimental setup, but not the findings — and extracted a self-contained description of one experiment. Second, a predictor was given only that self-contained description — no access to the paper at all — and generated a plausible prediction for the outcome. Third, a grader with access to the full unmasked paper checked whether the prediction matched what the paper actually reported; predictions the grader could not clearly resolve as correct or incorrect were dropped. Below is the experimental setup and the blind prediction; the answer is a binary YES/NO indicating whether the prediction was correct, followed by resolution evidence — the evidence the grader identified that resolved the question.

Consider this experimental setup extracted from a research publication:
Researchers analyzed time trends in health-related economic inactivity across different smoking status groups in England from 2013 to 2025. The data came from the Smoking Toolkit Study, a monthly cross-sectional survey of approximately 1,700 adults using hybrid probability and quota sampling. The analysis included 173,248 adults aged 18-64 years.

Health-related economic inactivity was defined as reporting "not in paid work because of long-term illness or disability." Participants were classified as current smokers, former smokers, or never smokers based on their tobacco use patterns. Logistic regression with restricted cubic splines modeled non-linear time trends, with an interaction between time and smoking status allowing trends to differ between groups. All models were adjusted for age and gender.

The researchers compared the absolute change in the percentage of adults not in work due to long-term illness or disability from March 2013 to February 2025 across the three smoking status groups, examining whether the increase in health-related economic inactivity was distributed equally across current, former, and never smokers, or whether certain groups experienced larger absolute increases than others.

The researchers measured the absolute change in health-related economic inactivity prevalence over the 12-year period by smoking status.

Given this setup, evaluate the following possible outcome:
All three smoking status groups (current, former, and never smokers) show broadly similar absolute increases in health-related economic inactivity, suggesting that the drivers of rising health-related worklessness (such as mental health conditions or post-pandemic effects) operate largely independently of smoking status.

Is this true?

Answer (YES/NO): NO